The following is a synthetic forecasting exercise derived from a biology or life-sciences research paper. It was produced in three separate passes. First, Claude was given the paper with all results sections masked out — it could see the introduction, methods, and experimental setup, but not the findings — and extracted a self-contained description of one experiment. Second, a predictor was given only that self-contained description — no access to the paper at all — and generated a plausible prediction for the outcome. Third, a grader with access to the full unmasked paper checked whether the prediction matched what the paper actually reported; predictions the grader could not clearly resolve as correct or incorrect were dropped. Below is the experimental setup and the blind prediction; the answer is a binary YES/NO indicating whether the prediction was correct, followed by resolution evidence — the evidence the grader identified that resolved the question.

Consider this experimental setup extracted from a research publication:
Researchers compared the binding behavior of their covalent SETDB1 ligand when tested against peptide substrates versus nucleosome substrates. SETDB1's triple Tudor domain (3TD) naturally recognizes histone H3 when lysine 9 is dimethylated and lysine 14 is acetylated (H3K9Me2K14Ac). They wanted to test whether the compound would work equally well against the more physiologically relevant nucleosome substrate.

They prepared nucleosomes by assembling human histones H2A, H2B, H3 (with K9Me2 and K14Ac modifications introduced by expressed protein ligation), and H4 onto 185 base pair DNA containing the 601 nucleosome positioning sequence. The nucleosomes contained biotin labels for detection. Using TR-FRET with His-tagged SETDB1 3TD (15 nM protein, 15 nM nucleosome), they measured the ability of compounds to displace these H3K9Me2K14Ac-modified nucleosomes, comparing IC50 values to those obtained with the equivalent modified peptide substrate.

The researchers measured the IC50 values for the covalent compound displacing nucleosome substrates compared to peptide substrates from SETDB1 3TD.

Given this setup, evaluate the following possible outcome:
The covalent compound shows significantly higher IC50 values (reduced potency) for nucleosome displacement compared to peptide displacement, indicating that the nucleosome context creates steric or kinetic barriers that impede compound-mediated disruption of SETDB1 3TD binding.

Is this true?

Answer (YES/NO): NO